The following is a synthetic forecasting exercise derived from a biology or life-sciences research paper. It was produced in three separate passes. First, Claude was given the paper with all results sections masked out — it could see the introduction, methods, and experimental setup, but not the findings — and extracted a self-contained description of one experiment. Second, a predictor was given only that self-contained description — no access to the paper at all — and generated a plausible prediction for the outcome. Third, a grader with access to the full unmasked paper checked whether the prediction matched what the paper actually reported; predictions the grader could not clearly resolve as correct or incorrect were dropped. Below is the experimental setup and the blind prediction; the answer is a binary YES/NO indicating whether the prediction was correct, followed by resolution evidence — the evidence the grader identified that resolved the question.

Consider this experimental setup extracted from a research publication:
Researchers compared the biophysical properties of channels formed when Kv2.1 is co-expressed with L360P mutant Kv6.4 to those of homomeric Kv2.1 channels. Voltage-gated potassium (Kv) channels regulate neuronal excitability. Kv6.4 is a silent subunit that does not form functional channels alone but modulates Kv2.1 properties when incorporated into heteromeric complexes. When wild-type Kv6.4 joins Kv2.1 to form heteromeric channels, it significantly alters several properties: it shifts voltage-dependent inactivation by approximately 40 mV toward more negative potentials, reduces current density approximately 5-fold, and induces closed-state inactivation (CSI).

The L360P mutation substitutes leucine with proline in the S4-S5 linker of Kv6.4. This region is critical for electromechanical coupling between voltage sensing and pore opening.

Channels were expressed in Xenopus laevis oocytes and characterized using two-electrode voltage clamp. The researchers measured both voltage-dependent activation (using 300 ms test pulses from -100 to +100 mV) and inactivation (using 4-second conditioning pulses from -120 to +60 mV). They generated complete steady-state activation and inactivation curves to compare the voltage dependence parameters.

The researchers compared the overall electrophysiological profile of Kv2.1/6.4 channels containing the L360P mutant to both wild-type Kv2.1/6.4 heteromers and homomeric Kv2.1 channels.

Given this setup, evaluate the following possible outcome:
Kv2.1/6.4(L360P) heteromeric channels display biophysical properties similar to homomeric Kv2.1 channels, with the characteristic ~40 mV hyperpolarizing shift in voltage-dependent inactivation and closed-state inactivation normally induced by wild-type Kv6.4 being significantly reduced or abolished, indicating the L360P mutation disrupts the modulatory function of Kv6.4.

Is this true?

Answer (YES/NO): YES